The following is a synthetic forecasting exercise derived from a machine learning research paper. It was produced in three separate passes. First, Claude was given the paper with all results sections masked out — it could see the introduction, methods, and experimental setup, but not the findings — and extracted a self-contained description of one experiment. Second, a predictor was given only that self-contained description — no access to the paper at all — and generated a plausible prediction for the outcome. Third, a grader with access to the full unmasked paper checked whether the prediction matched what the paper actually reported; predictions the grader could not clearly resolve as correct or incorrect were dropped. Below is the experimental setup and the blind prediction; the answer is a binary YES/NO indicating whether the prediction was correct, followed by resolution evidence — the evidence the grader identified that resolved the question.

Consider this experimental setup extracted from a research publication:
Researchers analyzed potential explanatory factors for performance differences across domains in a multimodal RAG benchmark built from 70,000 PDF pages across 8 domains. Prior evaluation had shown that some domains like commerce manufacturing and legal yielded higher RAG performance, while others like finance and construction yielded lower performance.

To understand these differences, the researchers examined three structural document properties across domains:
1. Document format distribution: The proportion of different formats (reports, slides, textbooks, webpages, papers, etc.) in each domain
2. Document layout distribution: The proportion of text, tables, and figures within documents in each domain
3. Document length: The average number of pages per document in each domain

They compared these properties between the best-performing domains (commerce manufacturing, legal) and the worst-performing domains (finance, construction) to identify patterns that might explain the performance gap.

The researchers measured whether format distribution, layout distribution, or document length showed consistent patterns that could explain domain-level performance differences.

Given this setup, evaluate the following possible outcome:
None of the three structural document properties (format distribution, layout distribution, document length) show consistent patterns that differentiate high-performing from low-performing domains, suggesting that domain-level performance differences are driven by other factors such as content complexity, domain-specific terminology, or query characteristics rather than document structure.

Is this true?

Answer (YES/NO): YES